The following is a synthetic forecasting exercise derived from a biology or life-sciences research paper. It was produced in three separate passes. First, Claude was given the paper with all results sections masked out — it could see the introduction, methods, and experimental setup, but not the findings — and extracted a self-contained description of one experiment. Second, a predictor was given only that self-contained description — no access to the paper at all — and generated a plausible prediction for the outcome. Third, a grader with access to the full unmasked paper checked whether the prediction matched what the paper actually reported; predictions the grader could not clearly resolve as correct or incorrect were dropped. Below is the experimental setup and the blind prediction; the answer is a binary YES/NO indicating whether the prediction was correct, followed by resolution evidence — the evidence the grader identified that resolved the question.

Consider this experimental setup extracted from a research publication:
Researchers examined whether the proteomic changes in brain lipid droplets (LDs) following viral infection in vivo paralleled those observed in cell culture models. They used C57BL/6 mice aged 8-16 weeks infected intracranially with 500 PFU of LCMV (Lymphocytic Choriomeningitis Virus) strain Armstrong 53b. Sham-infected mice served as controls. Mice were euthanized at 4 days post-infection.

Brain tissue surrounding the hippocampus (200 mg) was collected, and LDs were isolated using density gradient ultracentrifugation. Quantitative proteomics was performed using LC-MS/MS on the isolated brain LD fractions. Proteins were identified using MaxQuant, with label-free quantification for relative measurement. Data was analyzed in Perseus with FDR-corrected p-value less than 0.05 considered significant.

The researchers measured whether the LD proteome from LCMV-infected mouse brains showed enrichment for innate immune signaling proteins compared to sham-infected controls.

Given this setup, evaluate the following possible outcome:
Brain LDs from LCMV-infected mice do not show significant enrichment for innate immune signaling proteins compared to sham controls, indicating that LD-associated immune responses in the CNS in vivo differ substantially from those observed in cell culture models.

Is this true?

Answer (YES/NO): NO